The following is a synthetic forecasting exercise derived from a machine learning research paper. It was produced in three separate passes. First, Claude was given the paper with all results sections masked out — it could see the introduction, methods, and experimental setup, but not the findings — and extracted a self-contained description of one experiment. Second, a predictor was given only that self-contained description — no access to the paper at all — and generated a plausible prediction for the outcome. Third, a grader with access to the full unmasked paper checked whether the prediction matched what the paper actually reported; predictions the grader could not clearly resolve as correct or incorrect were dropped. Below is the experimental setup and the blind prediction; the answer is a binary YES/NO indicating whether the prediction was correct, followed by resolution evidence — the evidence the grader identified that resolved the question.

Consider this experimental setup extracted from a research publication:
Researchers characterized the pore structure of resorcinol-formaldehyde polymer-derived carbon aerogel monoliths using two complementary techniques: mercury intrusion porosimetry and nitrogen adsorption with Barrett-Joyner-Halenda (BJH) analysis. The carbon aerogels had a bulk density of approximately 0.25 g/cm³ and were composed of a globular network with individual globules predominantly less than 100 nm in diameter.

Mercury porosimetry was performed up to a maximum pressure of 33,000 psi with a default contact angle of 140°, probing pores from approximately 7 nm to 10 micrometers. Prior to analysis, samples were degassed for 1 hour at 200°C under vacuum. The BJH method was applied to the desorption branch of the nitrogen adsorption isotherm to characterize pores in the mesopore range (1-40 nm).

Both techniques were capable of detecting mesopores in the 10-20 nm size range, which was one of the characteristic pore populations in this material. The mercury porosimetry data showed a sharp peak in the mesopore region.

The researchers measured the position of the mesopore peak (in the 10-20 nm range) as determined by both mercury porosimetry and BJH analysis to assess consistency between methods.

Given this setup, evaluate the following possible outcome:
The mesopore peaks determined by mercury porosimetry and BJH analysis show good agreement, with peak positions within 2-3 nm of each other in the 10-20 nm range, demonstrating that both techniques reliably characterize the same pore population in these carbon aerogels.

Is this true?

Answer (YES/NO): YES